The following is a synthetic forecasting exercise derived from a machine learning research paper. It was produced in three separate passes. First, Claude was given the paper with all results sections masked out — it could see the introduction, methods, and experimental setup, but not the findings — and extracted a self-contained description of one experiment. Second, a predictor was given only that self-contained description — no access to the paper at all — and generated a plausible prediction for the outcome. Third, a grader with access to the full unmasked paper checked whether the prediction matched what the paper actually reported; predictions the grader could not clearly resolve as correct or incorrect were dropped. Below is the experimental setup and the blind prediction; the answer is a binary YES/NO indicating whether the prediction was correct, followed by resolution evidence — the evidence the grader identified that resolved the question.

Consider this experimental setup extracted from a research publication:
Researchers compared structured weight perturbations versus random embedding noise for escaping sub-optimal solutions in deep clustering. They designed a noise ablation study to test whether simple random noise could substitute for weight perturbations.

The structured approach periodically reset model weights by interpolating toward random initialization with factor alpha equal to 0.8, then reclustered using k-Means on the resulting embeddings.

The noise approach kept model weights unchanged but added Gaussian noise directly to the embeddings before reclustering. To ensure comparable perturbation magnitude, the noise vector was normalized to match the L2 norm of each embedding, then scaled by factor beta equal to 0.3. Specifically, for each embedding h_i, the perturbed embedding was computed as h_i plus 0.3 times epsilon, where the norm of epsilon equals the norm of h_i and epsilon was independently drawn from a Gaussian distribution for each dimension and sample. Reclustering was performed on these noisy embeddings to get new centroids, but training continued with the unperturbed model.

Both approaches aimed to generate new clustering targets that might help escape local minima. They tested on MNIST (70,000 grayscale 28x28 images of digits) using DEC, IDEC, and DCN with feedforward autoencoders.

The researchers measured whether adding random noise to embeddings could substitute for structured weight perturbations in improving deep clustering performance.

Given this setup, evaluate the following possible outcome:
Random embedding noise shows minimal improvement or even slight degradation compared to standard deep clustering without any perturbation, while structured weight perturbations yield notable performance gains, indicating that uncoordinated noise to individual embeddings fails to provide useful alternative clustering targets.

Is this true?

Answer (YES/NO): YES